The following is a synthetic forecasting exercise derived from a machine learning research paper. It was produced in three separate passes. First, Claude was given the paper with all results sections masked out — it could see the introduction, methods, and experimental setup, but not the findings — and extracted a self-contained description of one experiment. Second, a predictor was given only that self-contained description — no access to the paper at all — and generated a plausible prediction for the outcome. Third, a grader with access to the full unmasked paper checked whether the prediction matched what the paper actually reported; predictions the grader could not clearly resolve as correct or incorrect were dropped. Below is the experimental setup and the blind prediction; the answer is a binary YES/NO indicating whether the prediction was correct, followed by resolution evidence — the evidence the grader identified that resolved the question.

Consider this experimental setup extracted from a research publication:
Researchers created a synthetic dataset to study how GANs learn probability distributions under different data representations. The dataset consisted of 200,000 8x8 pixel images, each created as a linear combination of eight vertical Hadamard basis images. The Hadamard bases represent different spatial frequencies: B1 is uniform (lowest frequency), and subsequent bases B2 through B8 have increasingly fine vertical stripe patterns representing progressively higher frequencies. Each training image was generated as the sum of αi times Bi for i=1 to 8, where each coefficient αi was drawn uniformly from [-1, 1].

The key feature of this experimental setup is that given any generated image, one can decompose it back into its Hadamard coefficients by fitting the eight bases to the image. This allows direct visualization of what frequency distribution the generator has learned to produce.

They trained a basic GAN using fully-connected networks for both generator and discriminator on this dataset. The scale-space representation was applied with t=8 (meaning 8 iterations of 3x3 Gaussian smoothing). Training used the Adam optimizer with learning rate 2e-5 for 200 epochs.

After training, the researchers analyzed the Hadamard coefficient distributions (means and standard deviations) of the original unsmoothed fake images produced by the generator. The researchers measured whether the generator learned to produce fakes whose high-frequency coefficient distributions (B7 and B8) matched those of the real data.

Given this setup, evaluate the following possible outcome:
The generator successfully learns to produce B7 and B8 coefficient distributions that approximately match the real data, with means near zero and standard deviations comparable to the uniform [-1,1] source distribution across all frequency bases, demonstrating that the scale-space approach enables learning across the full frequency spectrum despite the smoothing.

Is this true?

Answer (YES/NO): NO